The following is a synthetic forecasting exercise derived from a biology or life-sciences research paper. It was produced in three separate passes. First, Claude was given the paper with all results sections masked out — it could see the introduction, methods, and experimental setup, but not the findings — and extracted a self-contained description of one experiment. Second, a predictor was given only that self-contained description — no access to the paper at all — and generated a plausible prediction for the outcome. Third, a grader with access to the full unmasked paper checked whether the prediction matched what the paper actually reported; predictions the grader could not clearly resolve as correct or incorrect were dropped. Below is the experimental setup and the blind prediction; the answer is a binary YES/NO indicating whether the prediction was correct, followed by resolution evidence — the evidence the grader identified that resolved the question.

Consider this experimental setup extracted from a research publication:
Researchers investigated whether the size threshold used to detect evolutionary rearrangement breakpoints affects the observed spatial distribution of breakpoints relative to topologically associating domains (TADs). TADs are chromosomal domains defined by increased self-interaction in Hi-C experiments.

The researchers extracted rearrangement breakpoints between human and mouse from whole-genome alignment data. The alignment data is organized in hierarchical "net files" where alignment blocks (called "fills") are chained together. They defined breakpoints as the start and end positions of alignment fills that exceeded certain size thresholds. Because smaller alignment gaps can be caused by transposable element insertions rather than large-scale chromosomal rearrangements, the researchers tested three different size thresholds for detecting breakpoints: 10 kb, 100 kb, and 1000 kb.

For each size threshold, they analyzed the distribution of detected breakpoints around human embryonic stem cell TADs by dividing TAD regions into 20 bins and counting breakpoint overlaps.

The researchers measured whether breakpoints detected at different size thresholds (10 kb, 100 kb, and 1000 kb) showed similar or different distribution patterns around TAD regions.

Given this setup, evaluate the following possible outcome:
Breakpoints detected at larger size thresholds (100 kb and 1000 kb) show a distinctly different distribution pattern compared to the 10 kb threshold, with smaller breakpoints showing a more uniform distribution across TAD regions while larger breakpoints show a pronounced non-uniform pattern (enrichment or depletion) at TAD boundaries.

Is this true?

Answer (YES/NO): NO